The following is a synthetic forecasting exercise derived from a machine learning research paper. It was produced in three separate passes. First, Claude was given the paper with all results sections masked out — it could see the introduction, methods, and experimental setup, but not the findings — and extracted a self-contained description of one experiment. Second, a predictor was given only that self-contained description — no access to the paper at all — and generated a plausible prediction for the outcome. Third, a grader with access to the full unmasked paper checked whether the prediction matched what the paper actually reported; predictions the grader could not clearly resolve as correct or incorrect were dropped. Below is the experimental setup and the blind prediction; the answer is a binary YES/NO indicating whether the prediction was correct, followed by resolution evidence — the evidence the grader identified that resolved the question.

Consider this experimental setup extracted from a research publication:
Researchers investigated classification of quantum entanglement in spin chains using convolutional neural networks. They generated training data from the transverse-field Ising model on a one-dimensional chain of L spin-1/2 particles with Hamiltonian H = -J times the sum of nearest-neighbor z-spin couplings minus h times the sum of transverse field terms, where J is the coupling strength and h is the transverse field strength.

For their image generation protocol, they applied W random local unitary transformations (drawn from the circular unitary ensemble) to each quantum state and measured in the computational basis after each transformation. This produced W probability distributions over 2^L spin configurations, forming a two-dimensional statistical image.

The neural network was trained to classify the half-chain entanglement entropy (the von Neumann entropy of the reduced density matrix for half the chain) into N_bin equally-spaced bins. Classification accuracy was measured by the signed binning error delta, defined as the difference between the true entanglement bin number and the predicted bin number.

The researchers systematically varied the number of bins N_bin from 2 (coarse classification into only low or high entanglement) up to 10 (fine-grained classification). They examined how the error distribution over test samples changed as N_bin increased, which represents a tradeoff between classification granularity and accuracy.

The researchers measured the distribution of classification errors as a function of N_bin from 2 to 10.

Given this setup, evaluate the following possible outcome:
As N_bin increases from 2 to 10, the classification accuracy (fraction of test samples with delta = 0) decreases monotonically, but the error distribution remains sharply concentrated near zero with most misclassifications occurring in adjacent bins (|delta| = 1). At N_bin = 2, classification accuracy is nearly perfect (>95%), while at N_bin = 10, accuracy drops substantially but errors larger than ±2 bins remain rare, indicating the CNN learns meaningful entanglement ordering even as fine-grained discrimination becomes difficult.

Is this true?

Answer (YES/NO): NO